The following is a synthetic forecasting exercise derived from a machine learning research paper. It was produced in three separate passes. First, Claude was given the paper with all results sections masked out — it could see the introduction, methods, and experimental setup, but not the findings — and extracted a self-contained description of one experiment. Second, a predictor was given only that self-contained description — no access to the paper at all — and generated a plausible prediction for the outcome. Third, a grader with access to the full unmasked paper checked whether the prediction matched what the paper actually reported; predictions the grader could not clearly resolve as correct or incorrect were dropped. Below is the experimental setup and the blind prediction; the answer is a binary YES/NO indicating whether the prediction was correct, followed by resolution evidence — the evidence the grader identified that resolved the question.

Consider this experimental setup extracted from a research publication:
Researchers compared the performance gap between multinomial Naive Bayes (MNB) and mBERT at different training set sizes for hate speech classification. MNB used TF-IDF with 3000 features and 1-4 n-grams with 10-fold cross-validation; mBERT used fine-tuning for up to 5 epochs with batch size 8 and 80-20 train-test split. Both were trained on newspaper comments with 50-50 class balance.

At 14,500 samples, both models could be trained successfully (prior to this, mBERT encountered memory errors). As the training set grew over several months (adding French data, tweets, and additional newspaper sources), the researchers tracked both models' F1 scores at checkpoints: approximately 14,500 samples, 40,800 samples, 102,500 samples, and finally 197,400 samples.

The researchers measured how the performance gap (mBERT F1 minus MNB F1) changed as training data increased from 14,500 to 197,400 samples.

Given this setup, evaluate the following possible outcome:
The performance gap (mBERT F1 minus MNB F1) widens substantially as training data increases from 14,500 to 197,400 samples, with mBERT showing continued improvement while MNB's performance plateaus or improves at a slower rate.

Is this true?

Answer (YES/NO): YES